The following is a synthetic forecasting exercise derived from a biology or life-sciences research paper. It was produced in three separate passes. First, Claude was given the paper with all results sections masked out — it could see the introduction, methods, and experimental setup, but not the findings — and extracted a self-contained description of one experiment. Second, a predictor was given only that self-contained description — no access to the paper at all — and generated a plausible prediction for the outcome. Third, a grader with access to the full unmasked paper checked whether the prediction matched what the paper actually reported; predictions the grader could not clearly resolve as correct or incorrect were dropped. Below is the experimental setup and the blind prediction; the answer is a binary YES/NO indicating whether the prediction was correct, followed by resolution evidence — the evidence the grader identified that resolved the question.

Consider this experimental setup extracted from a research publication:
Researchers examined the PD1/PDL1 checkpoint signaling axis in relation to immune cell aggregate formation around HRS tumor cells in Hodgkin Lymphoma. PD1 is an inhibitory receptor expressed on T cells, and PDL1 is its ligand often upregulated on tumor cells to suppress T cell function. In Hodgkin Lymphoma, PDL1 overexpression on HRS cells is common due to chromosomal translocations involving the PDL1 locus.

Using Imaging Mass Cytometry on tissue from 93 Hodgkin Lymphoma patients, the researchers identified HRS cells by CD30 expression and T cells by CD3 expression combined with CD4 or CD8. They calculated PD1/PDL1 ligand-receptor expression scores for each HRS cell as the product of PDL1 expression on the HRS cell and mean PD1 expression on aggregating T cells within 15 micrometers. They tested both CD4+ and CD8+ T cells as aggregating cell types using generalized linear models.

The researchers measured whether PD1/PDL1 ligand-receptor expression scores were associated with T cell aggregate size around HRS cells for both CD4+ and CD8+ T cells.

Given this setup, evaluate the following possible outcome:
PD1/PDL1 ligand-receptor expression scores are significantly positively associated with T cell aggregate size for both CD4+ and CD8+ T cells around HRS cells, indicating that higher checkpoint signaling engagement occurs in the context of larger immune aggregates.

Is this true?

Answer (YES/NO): NO